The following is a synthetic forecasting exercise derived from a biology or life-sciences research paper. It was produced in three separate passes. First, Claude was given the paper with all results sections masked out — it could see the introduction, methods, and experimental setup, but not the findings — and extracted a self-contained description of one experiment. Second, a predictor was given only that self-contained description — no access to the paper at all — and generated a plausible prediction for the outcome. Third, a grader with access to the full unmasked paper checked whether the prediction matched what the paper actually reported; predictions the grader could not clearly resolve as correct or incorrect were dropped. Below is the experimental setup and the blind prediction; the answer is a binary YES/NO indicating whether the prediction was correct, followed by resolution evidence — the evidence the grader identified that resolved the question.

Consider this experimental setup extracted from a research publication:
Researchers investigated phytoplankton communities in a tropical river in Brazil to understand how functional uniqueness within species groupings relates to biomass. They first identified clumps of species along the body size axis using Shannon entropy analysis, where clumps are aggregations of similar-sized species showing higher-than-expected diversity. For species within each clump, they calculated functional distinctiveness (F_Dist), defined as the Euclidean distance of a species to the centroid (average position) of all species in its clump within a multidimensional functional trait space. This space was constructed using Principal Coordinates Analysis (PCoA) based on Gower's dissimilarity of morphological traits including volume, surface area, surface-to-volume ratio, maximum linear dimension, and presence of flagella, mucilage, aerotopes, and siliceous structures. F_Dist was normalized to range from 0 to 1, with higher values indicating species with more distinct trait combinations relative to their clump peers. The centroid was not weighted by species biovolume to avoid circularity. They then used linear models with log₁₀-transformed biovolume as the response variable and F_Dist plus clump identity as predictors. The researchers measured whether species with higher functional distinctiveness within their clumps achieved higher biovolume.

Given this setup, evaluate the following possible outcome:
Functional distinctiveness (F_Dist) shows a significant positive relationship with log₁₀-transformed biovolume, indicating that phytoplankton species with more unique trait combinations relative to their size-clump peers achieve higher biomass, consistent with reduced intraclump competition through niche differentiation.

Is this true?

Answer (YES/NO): YES